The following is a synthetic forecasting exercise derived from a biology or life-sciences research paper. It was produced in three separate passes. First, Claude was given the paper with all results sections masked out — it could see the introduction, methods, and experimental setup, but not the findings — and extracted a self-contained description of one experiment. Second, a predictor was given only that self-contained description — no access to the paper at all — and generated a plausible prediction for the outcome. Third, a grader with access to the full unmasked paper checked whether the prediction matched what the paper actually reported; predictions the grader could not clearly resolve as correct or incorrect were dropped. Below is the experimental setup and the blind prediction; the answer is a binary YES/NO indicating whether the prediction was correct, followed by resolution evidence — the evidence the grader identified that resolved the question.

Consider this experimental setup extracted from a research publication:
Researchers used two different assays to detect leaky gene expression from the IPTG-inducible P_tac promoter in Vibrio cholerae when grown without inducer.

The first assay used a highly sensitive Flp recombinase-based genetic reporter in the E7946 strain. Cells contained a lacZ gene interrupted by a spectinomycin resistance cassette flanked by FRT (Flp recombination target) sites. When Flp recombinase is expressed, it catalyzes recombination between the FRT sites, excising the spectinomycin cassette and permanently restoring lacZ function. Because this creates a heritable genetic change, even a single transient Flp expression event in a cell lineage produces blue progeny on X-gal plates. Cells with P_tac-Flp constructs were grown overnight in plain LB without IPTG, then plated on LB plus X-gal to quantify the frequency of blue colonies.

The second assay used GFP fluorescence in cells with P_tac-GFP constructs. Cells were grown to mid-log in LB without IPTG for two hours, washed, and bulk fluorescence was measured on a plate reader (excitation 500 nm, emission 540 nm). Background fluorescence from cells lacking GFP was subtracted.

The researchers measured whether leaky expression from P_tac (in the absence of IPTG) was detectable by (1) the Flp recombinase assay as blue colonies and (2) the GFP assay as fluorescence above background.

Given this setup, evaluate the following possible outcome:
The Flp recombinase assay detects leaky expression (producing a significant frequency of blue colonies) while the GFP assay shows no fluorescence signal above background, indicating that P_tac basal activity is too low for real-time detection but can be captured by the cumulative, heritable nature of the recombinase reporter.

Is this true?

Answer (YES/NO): NO